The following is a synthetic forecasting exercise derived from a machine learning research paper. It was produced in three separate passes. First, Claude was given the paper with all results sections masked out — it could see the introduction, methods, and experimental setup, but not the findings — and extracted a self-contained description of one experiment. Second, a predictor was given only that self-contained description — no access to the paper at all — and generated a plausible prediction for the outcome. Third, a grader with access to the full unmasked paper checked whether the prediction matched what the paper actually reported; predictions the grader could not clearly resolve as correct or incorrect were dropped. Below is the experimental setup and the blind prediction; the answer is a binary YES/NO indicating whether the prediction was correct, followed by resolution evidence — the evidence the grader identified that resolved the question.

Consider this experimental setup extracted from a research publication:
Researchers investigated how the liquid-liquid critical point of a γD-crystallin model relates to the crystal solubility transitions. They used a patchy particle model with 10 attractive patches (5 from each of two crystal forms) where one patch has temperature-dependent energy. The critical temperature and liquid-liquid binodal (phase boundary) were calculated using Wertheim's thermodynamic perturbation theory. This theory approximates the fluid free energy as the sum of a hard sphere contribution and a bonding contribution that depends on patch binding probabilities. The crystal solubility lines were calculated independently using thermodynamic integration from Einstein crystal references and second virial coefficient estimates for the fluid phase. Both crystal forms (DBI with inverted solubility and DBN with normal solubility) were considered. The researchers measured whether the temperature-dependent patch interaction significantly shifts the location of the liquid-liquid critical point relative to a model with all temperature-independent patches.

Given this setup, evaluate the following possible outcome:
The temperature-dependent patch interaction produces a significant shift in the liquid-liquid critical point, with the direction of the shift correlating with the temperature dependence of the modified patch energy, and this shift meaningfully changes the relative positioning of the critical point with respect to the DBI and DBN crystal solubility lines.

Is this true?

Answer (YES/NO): NO